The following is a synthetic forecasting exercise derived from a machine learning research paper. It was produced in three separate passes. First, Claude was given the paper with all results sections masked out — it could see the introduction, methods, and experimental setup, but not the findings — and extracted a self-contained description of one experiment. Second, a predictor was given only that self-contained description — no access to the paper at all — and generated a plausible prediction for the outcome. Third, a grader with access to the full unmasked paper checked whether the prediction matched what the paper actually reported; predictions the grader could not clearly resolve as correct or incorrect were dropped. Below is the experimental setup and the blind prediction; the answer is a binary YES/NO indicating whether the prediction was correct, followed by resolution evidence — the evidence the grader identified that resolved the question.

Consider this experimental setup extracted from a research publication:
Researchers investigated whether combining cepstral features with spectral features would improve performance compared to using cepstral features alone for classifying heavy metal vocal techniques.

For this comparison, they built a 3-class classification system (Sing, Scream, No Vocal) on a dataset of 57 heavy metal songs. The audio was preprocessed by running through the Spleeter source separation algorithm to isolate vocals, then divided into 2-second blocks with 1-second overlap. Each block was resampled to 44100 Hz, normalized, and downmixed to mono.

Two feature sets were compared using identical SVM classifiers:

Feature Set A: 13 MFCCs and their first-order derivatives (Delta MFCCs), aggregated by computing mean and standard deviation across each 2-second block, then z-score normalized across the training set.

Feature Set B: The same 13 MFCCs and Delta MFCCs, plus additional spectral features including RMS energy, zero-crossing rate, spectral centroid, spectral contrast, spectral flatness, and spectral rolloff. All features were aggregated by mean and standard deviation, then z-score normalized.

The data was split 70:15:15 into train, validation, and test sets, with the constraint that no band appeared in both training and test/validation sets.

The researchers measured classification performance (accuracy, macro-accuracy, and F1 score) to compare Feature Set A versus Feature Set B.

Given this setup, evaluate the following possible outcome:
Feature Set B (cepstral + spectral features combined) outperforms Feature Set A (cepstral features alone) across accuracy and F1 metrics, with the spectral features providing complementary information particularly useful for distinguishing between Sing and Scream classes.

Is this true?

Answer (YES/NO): NO